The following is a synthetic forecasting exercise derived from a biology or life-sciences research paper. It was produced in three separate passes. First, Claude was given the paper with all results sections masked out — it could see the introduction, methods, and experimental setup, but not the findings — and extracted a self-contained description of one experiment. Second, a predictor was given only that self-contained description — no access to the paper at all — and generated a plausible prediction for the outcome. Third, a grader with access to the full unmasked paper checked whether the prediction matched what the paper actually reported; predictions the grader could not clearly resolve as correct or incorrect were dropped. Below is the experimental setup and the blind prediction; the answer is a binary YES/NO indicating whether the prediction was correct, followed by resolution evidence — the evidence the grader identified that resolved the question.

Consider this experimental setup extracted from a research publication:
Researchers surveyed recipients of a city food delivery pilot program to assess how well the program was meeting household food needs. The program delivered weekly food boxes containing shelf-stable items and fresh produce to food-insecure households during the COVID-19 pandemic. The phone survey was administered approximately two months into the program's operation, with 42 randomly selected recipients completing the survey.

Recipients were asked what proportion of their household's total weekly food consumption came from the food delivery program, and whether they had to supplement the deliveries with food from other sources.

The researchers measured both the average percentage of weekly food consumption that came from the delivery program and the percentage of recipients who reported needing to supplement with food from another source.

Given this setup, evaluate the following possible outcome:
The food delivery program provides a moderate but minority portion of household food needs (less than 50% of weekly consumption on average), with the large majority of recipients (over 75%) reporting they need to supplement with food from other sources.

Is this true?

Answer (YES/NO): NO